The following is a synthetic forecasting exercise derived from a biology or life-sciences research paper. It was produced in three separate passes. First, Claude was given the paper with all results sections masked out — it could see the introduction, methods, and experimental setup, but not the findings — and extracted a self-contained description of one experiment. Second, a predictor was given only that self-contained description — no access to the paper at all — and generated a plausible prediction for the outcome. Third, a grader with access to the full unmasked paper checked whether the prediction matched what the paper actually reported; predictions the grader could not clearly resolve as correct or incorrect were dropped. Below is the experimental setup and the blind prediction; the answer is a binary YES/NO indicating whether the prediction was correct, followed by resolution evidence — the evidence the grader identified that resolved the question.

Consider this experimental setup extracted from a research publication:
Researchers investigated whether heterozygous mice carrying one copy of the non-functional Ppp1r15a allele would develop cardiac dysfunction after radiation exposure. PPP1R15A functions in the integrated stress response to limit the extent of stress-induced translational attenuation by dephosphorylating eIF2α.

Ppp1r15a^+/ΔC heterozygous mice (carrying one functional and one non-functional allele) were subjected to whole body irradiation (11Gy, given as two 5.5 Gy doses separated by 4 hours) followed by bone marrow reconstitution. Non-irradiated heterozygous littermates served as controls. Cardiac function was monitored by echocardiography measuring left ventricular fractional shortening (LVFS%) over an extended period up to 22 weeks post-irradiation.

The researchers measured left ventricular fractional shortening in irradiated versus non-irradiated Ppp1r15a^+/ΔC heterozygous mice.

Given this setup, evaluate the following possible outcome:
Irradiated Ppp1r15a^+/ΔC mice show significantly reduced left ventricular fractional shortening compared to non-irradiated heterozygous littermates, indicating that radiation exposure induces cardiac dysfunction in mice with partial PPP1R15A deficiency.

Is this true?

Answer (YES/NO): NO